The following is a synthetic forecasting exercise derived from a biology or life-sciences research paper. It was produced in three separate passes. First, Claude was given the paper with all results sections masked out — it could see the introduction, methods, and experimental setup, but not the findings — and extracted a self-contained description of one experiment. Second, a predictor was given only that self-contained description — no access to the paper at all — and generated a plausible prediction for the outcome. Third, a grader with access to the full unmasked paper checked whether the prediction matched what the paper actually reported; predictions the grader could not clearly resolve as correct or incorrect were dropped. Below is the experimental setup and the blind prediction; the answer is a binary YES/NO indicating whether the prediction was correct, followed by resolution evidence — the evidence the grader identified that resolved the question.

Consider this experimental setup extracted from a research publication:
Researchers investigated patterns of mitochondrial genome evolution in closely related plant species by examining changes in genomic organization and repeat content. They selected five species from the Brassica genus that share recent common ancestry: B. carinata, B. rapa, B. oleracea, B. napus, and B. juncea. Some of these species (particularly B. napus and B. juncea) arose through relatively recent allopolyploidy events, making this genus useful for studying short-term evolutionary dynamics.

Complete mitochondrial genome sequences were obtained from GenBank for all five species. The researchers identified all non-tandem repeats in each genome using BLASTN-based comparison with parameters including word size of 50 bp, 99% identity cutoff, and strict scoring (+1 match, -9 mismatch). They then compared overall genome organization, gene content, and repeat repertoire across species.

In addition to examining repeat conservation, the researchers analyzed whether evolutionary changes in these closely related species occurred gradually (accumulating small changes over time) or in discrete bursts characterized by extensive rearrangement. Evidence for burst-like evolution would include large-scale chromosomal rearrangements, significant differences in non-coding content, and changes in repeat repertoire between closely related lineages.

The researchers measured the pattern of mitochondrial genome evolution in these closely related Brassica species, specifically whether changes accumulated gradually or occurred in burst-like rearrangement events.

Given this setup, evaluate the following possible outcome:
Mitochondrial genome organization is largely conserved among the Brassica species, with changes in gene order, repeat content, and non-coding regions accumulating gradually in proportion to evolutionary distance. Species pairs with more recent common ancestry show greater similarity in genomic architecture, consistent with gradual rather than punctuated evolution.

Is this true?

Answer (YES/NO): NO